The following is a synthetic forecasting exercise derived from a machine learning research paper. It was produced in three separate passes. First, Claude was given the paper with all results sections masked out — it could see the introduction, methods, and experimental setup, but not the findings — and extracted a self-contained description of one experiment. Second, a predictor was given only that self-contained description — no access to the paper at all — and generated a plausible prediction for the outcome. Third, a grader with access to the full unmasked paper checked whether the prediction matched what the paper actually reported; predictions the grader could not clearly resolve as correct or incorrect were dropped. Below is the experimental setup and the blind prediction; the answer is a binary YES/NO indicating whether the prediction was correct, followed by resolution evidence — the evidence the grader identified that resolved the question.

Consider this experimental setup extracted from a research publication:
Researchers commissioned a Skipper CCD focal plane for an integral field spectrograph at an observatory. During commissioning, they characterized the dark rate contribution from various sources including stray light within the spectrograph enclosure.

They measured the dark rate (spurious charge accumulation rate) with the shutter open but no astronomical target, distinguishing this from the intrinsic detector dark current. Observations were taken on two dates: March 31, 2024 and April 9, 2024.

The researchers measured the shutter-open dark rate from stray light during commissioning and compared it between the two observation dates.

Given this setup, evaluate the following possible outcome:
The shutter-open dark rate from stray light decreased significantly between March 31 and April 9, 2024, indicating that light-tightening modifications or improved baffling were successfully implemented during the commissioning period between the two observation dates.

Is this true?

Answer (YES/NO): YES